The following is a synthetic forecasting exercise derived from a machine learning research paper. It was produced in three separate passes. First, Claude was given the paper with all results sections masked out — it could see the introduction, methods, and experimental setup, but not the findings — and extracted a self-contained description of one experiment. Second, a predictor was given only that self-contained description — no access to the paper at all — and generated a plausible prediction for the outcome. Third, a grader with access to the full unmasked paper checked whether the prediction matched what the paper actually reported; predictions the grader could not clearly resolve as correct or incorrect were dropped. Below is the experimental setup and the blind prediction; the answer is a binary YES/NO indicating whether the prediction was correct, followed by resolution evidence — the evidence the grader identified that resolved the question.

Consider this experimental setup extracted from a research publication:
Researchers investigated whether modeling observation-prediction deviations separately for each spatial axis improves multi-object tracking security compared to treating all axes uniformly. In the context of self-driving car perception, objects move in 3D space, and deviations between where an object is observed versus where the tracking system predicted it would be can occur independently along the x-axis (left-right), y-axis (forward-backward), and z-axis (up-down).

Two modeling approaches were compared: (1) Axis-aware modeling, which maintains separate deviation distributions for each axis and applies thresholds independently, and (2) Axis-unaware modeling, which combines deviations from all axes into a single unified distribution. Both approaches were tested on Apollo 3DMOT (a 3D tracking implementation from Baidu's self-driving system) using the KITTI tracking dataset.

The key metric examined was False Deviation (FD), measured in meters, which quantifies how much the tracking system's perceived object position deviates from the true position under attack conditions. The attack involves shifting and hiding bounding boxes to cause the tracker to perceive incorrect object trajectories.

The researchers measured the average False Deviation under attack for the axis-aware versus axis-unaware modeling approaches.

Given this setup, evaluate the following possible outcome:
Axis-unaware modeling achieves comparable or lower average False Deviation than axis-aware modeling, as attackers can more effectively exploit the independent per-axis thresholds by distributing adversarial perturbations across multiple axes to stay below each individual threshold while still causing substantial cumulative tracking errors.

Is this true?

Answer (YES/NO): NO